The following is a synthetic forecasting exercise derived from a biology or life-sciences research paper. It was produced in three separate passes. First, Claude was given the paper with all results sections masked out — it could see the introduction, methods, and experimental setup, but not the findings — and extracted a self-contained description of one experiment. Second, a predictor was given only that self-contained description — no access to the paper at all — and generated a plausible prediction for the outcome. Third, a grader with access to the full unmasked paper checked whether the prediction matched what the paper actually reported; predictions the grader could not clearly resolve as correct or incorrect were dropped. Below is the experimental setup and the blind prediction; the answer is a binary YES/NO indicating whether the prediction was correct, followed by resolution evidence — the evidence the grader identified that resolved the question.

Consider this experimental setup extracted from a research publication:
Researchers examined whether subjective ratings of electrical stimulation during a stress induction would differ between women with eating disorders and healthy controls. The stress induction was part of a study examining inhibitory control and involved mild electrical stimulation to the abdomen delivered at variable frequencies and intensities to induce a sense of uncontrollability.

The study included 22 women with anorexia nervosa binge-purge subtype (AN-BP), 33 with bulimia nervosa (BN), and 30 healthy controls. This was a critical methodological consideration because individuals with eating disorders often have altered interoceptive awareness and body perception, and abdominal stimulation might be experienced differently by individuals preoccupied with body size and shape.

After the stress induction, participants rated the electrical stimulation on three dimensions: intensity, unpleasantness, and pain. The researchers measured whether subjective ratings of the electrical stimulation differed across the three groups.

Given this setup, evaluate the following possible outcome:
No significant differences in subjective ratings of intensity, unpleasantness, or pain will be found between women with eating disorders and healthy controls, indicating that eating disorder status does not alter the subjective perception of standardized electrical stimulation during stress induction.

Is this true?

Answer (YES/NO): YES